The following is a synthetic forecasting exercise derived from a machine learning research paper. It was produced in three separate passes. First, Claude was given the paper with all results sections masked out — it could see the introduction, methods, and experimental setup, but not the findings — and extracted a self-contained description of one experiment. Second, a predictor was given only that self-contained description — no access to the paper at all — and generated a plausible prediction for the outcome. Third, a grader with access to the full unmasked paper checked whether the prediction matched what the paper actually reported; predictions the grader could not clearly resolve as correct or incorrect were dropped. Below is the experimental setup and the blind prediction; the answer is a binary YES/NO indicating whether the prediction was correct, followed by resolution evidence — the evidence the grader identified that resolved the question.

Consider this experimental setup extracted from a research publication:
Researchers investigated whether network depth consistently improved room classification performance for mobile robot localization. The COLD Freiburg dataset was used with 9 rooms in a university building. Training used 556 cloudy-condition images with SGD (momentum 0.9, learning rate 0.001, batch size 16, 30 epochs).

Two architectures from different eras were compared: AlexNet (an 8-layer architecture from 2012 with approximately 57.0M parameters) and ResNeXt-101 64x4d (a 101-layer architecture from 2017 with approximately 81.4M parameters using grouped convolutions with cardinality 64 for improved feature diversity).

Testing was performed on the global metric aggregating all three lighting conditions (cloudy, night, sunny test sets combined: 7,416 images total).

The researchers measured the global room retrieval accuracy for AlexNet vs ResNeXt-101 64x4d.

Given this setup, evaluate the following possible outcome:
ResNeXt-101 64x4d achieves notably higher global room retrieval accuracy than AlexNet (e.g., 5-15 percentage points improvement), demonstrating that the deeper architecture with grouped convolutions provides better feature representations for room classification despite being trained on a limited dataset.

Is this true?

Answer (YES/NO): NO